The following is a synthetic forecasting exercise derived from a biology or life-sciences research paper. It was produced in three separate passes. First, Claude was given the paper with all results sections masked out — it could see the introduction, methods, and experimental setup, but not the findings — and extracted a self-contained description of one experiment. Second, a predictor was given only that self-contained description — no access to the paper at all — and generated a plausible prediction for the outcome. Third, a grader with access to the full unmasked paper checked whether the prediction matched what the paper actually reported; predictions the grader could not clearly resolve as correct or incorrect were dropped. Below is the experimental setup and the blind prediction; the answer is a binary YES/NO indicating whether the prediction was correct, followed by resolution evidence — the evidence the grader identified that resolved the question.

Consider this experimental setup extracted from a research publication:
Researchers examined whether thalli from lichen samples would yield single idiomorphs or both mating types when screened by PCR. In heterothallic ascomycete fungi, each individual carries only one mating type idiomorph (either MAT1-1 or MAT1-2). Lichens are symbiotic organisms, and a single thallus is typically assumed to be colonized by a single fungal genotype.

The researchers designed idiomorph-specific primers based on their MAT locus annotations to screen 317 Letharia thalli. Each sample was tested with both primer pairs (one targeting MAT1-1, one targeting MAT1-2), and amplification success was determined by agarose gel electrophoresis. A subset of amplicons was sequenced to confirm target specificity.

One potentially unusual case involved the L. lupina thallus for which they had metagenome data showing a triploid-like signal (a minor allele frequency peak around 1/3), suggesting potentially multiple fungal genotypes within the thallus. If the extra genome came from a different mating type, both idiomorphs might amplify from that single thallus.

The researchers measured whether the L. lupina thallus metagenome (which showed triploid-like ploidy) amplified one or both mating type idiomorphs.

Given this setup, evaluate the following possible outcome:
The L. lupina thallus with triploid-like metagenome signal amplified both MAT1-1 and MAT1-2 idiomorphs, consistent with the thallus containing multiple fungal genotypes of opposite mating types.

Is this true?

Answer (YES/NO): YES